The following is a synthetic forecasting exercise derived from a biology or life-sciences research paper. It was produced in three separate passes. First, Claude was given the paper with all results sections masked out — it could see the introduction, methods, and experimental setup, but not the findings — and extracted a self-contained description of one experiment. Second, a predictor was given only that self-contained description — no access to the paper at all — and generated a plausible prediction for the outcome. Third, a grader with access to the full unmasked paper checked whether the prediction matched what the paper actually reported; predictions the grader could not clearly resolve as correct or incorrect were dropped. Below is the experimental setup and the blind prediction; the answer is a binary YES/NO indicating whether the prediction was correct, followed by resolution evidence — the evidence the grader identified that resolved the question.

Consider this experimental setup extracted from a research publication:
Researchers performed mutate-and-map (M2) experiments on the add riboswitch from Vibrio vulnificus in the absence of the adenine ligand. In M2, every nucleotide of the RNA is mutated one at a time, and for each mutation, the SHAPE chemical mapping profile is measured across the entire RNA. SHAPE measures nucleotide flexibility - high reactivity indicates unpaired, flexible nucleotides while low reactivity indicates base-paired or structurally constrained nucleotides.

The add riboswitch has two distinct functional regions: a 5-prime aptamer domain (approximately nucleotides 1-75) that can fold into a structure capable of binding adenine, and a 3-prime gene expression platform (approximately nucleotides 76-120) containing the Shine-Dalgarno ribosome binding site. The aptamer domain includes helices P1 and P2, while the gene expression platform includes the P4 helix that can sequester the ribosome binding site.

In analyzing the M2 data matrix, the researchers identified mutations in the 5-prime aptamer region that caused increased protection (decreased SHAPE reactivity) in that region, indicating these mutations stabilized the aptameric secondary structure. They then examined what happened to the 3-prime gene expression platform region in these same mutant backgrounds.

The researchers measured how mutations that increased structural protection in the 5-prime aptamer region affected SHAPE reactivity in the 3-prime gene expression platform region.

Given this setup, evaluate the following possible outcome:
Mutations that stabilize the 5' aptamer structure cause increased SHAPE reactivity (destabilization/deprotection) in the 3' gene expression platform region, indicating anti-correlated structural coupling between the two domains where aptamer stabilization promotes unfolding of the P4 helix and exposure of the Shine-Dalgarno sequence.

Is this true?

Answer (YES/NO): YES